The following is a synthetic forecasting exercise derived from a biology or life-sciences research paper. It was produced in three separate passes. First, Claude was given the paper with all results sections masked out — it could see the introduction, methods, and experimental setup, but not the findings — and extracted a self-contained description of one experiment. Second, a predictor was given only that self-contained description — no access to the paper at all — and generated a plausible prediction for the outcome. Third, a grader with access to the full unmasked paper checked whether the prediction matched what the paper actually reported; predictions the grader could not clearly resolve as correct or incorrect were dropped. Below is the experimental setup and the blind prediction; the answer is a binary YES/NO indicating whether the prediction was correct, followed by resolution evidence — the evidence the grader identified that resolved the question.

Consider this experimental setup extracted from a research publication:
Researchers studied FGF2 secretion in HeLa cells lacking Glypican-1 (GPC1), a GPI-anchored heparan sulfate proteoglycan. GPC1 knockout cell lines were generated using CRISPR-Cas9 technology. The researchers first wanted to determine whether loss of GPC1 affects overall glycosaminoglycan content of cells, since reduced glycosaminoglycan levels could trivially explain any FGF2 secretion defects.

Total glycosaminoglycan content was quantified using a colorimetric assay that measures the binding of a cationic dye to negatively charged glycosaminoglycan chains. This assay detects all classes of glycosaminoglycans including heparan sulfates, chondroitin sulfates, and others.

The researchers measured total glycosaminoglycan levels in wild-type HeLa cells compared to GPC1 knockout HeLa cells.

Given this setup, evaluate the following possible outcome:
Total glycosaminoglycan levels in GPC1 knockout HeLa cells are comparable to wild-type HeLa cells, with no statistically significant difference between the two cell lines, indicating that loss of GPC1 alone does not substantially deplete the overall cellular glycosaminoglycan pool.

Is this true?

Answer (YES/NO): YES